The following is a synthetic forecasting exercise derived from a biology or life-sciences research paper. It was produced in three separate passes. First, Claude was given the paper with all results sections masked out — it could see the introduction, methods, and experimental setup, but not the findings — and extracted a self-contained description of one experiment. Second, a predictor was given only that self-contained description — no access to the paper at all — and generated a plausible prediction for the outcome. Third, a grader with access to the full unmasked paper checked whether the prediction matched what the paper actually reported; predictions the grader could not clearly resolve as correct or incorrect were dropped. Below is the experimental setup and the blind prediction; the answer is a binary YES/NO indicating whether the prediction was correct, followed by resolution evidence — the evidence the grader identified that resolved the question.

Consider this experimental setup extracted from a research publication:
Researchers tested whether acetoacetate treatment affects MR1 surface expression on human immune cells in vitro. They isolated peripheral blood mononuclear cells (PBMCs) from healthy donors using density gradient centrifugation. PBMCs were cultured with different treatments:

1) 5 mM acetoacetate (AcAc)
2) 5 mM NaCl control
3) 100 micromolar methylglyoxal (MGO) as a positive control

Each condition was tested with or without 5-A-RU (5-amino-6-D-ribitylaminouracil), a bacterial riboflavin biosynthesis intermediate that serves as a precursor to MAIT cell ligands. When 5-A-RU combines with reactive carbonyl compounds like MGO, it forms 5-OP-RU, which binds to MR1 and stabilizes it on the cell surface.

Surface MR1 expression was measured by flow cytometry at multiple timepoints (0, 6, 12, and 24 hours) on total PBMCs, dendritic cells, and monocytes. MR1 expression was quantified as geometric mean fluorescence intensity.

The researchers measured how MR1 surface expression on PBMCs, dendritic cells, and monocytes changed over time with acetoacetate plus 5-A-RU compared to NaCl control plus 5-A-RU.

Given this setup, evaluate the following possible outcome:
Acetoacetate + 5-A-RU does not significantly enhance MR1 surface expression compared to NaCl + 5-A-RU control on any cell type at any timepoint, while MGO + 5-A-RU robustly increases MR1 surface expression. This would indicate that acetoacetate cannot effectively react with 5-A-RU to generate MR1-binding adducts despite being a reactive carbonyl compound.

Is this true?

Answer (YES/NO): NO